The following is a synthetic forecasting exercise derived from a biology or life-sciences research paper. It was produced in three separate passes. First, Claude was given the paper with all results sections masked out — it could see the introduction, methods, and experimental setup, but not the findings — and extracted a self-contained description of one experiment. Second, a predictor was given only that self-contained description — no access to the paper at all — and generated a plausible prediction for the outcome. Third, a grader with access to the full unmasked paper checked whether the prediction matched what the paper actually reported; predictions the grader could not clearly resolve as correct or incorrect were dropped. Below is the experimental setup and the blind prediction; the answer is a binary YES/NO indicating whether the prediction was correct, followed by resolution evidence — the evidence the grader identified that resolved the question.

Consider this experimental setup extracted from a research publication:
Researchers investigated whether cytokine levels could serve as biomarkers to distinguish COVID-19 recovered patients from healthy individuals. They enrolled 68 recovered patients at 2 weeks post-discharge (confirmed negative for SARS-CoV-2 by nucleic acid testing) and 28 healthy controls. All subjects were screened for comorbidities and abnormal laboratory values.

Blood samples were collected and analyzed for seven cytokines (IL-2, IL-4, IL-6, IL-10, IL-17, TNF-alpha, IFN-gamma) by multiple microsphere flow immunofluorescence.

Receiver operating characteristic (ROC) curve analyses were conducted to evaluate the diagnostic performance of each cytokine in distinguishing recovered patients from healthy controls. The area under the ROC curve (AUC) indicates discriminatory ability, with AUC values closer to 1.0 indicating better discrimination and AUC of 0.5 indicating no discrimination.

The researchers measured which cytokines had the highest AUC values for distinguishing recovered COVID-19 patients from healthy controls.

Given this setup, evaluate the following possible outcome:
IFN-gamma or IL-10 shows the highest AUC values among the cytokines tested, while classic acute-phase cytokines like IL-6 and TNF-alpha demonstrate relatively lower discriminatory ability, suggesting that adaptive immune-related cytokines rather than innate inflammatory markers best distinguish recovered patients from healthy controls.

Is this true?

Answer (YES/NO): NO